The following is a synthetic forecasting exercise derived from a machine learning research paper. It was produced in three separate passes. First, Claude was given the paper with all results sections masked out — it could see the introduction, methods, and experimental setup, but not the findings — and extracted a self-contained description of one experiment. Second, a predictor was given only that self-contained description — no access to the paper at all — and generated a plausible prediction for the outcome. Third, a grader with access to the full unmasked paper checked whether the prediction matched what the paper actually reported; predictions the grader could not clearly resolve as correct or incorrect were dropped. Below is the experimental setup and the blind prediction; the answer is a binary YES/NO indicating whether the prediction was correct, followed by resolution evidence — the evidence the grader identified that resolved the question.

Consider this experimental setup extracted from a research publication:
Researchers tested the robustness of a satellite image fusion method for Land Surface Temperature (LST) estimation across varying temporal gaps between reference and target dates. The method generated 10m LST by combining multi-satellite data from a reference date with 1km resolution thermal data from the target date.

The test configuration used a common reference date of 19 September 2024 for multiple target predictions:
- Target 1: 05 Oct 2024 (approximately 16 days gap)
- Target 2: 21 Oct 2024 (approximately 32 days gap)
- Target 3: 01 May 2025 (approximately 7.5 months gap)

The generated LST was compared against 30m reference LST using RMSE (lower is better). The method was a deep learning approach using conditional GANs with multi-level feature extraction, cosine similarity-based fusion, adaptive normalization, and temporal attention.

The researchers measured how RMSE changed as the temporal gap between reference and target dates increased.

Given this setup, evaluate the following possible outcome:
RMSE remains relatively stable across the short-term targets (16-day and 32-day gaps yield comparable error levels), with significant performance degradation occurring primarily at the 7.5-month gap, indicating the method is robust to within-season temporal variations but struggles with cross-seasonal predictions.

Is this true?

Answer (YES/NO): NO